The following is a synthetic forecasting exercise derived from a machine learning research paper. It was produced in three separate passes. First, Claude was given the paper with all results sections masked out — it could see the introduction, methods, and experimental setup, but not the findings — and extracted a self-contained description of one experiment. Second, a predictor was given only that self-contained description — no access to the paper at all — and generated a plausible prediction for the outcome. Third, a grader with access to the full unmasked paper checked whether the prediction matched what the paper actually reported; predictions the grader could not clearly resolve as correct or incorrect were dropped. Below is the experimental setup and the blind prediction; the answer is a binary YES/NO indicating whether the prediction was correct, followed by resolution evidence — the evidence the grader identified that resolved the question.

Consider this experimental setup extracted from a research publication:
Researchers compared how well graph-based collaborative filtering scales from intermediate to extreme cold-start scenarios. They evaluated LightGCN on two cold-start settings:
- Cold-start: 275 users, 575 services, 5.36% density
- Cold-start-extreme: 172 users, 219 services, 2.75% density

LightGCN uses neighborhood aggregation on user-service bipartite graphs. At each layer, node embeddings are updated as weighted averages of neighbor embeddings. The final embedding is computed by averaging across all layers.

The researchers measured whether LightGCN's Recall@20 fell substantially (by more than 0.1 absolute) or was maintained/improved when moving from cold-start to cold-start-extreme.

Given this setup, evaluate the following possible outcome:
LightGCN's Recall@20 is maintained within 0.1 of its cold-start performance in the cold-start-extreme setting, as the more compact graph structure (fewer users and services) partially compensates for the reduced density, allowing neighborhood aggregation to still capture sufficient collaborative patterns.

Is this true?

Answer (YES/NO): NO